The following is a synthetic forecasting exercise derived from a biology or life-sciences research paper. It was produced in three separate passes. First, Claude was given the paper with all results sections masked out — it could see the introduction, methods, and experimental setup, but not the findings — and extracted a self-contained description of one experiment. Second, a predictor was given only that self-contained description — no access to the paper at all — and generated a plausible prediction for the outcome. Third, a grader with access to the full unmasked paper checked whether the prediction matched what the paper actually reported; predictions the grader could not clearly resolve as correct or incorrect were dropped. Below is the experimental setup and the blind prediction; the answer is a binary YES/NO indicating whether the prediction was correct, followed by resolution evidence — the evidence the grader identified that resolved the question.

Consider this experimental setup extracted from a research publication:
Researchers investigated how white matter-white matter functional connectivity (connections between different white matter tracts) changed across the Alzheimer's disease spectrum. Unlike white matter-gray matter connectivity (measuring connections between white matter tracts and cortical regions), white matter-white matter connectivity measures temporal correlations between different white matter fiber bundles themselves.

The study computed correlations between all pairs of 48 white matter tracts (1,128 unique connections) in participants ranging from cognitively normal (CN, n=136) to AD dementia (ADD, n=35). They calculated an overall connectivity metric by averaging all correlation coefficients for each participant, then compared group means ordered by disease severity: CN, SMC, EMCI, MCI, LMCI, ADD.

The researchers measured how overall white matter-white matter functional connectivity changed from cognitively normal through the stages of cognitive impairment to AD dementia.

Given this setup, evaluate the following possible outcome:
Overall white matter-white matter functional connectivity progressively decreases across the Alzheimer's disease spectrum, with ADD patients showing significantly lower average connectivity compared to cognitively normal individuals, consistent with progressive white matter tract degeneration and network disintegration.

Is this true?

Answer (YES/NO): YES